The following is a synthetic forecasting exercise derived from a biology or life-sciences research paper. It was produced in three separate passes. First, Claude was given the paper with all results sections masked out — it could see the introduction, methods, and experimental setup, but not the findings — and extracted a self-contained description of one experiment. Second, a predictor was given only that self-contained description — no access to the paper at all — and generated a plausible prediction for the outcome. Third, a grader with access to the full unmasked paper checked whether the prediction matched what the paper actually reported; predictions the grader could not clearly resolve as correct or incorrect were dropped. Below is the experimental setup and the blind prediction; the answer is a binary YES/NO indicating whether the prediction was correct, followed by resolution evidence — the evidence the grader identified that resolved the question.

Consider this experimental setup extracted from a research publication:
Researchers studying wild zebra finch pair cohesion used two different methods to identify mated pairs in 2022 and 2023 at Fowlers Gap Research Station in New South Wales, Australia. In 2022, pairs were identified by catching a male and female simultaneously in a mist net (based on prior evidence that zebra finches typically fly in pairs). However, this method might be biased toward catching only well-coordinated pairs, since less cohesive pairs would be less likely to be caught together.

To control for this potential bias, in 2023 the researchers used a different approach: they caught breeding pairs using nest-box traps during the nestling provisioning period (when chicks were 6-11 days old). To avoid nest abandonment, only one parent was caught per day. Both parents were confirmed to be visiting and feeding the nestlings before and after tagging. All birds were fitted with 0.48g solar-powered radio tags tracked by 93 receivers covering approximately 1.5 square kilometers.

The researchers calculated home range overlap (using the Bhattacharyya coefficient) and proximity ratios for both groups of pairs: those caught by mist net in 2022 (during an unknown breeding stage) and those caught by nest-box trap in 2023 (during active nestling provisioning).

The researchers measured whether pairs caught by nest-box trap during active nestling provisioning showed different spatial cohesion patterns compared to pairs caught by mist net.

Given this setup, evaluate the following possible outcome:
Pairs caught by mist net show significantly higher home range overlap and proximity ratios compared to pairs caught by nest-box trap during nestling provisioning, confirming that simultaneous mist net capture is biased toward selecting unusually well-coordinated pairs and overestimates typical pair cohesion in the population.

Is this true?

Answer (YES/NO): NO